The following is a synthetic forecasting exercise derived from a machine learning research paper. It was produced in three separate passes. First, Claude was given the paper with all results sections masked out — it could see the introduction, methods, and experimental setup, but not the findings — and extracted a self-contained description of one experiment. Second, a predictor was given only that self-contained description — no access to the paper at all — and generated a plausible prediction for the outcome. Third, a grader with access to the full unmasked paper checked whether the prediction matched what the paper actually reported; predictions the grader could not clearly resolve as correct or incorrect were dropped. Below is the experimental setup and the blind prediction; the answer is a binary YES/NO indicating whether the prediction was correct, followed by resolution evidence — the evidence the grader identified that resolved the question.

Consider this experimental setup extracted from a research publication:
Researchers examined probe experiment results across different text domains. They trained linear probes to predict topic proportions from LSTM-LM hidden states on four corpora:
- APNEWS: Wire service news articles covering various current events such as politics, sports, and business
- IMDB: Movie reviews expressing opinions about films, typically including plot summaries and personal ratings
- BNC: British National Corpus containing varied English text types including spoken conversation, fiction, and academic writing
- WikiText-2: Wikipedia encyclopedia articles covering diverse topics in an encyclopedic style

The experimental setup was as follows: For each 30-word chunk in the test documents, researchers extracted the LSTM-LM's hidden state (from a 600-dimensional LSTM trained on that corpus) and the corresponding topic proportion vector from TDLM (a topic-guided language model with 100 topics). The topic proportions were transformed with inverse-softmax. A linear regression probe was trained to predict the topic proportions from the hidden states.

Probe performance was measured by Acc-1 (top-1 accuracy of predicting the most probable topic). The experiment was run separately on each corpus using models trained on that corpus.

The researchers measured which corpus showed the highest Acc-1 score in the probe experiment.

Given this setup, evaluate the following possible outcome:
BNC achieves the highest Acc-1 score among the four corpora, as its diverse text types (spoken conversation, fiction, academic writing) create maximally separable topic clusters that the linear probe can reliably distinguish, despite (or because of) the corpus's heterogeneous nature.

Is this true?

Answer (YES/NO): NO